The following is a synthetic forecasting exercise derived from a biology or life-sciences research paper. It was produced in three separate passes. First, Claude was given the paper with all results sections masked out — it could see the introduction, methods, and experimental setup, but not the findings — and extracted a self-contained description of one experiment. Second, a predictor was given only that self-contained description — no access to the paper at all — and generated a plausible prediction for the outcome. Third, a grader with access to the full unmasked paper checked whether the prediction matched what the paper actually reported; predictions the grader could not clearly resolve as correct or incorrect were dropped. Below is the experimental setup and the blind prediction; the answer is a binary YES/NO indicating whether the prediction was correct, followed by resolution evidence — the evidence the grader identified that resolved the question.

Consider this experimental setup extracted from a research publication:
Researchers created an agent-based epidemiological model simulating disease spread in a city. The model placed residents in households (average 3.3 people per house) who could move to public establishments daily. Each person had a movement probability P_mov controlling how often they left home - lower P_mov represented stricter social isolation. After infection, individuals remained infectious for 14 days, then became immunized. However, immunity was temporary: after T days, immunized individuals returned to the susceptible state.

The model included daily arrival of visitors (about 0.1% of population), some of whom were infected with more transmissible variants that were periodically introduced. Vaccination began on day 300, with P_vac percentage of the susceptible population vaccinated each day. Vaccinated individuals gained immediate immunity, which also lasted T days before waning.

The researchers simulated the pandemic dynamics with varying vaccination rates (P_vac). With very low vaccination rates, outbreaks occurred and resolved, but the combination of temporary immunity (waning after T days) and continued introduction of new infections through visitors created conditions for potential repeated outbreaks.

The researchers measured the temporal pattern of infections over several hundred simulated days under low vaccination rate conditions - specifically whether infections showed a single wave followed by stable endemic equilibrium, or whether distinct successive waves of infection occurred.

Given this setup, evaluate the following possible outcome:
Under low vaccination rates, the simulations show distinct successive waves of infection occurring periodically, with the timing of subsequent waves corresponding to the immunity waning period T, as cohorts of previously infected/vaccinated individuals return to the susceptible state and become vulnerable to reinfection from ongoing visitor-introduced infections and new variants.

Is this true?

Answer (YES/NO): YES